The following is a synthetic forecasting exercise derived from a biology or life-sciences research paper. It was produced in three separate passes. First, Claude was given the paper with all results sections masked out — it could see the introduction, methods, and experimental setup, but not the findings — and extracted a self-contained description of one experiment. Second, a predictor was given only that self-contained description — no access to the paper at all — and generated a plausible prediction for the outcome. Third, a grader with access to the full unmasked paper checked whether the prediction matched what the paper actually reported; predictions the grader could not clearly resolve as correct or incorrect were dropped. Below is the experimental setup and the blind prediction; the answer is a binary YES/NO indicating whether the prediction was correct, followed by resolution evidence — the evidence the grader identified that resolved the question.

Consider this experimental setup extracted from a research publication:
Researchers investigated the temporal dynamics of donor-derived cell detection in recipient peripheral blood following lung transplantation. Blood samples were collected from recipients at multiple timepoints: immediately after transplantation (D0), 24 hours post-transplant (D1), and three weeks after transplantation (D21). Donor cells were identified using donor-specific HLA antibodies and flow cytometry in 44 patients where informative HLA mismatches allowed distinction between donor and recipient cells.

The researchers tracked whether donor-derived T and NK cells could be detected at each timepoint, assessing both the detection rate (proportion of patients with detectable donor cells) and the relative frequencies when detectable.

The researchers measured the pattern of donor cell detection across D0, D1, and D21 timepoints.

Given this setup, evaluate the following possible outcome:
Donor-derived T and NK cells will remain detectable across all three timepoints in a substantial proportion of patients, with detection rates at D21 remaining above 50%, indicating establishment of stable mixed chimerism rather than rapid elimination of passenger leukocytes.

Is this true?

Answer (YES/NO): NO